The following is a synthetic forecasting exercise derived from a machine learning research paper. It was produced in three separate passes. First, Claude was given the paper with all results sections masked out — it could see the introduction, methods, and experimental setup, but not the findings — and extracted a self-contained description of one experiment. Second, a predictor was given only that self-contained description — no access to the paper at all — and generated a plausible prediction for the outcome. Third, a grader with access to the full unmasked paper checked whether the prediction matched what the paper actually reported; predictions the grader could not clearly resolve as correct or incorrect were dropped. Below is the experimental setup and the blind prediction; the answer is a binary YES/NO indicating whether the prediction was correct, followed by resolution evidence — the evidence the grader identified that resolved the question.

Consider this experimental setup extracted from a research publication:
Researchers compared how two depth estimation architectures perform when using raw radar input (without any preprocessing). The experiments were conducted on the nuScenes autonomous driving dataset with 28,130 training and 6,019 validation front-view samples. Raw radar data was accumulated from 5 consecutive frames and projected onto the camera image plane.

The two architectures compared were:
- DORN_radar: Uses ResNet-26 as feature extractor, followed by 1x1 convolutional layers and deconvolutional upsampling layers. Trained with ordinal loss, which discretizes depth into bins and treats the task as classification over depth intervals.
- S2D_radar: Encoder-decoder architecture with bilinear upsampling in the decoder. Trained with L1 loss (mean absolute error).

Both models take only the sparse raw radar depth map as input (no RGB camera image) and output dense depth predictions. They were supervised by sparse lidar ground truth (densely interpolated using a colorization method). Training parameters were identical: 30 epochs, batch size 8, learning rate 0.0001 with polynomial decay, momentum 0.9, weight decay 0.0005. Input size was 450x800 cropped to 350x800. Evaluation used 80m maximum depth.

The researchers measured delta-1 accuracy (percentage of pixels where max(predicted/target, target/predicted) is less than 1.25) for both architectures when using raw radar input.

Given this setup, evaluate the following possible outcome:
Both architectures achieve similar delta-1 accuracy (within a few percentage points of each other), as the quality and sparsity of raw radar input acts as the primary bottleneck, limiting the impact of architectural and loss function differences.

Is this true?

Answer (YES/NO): YES